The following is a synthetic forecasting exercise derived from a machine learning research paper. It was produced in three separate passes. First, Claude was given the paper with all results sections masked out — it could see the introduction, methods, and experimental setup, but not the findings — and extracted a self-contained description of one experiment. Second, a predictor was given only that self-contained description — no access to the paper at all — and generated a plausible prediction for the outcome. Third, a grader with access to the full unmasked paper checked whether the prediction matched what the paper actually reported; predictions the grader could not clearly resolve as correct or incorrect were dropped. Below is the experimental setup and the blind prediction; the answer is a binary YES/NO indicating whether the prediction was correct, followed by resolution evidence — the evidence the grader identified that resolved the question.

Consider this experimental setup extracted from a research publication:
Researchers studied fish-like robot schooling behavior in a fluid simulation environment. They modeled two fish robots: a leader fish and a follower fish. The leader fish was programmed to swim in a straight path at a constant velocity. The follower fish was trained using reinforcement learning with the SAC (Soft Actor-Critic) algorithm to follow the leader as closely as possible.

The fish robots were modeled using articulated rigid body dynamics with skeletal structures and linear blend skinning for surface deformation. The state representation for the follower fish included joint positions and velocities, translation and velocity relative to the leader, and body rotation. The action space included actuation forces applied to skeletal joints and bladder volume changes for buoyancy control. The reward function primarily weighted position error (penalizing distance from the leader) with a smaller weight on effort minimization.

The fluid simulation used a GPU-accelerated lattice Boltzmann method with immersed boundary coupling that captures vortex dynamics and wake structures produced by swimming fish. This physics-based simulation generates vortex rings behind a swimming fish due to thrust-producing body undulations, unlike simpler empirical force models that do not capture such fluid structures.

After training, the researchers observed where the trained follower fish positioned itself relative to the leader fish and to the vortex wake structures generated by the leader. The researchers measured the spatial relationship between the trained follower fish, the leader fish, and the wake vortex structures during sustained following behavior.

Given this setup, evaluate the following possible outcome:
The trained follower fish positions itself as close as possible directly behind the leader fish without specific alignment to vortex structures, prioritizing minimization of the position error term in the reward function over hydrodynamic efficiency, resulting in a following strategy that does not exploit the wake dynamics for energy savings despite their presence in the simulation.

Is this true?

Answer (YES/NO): NO